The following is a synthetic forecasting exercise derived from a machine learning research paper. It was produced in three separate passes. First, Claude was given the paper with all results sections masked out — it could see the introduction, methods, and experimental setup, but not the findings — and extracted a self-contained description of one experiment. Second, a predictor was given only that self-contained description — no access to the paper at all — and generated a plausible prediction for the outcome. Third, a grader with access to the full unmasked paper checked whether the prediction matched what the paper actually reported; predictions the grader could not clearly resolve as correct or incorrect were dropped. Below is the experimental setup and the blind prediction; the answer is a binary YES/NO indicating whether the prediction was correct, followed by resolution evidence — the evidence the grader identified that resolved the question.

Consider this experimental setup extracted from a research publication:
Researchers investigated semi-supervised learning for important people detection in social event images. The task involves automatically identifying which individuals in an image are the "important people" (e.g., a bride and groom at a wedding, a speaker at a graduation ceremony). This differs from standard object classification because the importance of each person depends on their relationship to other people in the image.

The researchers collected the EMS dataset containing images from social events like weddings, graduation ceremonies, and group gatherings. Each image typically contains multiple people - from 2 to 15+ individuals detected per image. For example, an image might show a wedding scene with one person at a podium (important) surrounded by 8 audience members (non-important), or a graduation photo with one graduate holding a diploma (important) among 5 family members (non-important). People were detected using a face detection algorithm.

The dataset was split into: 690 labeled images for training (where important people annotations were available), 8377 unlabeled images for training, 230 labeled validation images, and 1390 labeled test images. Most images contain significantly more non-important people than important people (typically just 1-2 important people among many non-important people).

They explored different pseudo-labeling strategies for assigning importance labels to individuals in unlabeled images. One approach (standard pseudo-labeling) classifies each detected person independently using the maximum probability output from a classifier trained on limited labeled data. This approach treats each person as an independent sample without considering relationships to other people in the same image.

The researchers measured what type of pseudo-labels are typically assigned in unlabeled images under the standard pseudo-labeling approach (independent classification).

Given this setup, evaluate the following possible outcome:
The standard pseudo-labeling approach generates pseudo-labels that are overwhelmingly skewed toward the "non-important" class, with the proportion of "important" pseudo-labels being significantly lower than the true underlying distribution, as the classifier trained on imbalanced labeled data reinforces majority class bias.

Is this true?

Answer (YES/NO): YES